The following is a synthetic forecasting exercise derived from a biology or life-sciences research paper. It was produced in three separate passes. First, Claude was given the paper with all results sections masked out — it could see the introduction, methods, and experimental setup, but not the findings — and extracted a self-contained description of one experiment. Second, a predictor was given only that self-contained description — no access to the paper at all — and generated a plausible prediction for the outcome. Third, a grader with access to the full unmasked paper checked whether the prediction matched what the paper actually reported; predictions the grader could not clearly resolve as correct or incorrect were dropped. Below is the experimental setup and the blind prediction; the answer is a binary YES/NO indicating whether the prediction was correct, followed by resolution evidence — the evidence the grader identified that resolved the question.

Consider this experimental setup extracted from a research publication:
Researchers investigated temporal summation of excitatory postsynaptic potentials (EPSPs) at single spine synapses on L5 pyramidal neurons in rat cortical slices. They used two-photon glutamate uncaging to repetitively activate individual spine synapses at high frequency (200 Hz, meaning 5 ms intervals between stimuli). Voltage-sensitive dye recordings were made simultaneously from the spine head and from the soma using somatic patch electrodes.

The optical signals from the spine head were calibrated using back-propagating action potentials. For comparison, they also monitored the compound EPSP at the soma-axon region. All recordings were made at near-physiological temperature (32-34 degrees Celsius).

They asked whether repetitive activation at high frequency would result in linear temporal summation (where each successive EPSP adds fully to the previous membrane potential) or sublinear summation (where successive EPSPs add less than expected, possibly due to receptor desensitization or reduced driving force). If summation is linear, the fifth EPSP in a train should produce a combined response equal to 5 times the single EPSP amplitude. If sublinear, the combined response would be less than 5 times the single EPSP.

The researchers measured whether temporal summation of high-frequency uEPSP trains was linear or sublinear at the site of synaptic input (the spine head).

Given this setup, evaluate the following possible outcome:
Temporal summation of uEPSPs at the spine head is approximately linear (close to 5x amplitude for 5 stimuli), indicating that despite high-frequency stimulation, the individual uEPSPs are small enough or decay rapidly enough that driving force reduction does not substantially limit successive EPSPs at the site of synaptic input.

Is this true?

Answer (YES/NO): NO